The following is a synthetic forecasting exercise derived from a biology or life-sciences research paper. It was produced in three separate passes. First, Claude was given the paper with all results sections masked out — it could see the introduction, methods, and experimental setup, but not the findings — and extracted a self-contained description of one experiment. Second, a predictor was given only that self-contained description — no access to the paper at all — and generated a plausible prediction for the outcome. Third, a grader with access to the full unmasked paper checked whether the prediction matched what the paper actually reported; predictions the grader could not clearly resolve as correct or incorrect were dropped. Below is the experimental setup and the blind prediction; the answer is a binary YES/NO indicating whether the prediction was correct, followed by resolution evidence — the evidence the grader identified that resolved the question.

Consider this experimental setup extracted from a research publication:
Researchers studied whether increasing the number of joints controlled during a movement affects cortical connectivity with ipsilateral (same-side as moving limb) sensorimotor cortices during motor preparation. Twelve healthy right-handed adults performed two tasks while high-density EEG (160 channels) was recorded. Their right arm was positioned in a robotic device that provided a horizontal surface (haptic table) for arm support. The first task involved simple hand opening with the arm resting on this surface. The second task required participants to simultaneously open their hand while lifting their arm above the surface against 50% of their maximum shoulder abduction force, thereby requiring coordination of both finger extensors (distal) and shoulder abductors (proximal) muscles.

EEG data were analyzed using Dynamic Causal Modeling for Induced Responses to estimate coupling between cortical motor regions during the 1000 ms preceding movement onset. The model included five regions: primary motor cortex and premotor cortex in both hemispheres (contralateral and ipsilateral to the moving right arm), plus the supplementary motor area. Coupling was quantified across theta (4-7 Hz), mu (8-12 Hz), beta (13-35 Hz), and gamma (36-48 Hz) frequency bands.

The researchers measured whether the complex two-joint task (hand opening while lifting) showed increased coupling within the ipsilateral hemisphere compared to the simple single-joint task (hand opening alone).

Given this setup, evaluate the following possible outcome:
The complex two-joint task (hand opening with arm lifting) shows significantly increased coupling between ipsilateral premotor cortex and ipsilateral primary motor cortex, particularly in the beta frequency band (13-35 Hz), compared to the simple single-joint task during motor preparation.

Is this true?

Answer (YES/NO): NO